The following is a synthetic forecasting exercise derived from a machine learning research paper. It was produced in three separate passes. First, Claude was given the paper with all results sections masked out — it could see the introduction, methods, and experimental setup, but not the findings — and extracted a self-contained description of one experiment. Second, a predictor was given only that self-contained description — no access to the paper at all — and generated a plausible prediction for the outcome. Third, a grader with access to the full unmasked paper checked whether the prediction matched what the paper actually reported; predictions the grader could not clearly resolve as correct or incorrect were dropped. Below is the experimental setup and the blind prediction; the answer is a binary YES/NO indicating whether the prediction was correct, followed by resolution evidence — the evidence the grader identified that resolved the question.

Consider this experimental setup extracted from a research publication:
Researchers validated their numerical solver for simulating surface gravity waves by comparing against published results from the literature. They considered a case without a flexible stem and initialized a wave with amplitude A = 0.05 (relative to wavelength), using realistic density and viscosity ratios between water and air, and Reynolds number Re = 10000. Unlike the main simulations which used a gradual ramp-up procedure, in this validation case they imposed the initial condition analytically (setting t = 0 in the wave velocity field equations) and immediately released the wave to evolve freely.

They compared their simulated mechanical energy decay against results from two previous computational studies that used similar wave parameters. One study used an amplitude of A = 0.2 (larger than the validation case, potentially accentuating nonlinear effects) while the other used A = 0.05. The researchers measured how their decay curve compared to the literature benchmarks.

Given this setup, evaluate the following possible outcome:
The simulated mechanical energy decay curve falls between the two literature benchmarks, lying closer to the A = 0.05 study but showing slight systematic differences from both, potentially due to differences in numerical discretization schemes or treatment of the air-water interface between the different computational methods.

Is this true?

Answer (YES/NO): NO